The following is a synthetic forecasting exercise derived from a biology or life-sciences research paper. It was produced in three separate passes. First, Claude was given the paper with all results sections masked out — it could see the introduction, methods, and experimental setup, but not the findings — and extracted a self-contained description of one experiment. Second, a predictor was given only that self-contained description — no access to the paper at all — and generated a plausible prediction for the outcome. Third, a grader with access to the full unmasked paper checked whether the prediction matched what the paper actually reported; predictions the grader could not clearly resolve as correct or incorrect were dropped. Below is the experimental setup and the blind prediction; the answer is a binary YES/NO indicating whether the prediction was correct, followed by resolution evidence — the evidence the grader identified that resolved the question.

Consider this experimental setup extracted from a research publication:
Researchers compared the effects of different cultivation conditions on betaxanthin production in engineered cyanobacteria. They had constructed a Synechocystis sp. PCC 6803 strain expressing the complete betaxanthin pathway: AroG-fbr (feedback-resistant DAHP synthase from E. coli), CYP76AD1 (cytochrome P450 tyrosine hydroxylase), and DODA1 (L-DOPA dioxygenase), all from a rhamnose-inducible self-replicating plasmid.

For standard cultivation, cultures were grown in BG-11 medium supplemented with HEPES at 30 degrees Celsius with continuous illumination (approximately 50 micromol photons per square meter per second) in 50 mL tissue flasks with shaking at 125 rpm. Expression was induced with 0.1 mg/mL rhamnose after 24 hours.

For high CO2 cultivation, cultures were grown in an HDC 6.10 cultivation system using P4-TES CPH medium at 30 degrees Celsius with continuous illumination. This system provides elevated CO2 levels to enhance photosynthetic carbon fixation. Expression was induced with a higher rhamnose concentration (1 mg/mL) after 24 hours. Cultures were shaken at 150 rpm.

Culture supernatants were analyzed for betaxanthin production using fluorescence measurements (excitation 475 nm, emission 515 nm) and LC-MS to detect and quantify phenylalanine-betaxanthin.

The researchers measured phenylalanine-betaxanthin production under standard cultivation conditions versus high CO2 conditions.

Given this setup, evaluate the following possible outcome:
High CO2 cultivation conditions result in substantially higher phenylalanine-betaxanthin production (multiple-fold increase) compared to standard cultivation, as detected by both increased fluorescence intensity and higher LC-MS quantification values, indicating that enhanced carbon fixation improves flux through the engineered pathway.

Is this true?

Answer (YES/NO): YES